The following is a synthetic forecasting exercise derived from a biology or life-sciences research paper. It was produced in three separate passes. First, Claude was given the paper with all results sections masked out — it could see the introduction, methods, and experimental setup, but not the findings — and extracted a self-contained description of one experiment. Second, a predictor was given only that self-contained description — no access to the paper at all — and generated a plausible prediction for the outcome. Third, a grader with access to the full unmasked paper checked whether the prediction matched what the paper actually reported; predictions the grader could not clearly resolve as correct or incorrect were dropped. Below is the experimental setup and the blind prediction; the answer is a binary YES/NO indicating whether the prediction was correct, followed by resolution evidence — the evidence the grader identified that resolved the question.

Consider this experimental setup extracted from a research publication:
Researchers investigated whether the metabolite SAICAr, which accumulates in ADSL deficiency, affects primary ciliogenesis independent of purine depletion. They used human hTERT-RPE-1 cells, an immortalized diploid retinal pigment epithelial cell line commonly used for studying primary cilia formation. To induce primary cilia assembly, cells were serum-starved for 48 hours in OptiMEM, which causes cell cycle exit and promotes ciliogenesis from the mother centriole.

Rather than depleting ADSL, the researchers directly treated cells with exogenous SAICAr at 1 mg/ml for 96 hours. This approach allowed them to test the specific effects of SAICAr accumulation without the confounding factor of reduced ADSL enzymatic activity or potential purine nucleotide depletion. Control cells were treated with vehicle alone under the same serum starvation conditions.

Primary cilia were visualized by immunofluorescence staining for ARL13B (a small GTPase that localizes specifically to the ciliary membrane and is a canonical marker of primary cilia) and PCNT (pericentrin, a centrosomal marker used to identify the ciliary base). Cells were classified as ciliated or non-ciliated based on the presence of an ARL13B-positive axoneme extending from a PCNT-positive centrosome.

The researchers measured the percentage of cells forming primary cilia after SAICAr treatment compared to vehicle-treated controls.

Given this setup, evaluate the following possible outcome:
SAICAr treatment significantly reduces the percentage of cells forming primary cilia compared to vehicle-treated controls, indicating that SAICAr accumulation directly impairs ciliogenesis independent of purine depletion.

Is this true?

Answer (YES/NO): YES